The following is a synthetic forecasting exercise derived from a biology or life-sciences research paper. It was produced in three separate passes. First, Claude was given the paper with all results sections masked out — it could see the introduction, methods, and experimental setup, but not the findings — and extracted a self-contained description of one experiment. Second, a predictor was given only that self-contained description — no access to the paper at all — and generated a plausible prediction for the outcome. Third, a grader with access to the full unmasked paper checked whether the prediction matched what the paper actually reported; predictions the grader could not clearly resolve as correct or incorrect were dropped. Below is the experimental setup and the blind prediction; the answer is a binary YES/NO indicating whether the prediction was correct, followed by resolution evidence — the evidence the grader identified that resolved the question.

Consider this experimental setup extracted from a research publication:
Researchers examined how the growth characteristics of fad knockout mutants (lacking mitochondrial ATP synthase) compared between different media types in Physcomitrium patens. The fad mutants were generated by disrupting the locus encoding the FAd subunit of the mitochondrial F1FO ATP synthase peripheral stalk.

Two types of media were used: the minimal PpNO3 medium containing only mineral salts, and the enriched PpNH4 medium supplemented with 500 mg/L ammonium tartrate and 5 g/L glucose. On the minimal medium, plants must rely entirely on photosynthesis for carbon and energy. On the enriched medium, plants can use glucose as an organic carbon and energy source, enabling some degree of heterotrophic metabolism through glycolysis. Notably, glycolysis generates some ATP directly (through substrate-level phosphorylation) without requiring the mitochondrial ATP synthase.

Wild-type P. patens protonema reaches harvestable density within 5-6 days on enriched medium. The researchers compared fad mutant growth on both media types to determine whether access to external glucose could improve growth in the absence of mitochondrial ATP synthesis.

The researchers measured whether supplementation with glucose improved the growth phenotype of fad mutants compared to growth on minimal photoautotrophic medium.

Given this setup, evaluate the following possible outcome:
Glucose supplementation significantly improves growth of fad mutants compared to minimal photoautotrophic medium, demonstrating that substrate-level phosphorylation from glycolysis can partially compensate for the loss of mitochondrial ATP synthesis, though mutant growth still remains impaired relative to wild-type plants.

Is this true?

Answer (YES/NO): NO